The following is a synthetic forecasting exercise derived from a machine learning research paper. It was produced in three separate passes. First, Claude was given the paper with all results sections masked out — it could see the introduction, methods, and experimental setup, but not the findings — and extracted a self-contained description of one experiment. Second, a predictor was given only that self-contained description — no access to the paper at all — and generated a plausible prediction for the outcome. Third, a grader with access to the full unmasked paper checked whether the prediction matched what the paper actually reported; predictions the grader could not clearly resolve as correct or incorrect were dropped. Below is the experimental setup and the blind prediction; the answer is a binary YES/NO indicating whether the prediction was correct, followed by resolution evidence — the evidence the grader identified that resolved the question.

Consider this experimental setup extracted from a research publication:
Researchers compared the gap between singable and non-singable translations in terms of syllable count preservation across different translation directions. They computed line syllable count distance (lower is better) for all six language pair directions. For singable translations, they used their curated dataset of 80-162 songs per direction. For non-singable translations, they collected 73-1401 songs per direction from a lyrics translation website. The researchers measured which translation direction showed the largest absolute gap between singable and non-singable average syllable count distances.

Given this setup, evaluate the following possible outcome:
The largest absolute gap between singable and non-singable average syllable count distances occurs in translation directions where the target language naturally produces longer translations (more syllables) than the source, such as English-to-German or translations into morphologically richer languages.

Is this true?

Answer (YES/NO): NO